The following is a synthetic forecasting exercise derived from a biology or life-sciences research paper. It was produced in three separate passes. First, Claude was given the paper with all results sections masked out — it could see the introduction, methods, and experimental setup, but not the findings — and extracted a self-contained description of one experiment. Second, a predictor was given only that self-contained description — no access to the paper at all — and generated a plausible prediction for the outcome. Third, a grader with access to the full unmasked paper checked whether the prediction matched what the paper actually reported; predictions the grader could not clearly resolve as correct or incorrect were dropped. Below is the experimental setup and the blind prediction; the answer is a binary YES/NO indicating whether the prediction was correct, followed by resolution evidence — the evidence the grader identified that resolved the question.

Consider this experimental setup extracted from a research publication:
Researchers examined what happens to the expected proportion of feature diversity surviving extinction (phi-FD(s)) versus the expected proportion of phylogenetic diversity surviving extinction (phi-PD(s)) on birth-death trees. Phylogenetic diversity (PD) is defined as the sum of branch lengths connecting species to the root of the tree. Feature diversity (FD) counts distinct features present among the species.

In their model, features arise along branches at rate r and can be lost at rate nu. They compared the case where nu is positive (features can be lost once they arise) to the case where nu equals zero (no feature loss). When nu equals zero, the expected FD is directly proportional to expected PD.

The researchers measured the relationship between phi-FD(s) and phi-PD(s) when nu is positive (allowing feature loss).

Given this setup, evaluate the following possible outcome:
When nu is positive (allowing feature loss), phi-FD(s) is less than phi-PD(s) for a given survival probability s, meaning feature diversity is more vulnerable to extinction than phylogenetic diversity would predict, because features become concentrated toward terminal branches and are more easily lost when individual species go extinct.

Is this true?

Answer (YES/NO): YES